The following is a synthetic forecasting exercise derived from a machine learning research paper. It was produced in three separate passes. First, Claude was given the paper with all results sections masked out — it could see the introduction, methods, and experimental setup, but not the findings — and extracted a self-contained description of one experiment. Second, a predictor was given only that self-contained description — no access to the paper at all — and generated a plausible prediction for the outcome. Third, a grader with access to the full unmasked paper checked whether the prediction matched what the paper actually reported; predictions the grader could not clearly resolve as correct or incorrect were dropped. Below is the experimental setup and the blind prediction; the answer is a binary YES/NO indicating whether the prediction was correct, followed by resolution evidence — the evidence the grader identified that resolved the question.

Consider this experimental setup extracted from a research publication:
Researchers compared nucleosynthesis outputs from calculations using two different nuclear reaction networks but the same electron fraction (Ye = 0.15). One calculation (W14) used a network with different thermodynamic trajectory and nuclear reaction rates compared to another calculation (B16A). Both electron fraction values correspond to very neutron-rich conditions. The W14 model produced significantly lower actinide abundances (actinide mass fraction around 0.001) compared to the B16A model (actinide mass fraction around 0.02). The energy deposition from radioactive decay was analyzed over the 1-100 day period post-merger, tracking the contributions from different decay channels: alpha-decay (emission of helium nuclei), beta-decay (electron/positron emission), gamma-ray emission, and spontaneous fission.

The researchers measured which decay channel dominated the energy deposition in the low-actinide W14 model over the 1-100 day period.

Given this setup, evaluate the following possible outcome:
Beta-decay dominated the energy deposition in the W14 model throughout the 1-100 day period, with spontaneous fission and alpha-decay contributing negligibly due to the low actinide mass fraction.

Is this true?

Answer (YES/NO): YES